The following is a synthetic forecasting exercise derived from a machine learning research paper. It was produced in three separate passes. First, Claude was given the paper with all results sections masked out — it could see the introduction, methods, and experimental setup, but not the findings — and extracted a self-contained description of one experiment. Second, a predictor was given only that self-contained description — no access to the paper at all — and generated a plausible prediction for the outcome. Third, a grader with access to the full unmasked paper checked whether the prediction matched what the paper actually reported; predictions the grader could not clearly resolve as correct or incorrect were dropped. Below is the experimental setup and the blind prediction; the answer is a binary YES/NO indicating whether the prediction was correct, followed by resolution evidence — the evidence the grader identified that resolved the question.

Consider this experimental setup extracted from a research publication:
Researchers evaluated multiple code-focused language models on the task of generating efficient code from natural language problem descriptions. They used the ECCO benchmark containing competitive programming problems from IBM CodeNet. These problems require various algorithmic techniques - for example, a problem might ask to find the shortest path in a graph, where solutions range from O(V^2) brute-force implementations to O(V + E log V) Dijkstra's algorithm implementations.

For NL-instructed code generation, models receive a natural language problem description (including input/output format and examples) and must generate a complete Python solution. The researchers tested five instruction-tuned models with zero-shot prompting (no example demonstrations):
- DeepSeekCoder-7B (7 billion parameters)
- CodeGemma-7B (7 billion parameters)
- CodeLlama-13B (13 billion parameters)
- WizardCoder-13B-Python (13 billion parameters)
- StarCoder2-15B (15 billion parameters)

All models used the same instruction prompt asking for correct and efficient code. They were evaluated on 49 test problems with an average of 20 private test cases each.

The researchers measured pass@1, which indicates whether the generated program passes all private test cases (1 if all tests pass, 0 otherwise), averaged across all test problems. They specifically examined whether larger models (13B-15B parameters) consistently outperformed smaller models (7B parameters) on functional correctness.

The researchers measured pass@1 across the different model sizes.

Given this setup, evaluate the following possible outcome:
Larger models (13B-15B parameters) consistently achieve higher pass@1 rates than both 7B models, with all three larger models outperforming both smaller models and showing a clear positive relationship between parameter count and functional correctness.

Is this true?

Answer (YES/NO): NO